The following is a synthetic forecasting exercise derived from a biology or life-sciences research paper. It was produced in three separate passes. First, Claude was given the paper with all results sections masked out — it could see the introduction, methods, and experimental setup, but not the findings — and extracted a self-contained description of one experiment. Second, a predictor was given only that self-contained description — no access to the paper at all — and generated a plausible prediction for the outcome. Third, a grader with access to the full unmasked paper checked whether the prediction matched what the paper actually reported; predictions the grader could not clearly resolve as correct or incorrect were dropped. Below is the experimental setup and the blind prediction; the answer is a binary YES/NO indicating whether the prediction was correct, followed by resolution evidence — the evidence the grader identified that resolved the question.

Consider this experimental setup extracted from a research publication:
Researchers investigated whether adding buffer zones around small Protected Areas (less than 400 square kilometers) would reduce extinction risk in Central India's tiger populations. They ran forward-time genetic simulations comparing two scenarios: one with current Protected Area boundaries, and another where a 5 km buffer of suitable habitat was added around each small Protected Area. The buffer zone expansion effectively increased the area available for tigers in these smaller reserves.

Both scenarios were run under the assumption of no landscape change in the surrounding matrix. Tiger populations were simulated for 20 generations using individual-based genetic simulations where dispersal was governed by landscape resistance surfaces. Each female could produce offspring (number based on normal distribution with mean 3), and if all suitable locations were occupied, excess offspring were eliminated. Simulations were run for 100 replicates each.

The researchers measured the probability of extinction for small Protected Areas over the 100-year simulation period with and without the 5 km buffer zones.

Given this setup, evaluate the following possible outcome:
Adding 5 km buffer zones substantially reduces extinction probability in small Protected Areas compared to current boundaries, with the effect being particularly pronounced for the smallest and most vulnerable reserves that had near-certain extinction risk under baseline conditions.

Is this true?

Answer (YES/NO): NO